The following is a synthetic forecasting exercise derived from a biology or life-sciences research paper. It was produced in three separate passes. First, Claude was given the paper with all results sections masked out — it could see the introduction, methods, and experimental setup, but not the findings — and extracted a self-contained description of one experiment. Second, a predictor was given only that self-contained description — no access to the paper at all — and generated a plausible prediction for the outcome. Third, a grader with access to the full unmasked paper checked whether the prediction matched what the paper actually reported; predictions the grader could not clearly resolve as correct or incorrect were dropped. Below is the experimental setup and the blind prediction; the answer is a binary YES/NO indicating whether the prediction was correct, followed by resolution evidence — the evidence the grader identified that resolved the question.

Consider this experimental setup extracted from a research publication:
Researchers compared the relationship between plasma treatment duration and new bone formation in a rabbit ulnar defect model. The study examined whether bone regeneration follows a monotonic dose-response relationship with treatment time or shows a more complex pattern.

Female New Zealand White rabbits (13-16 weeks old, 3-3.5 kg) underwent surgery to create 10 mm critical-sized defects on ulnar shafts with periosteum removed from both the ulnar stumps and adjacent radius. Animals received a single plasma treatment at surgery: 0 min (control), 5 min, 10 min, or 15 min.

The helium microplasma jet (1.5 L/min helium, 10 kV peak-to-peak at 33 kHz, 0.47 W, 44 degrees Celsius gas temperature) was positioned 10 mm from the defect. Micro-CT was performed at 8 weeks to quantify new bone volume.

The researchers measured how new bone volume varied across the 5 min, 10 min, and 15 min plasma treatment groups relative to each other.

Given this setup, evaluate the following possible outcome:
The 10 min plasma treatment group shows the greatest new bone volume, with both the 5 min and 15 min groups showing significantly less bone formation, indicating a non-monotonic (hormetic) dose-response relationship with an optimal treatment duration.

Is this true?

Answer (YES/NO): NO